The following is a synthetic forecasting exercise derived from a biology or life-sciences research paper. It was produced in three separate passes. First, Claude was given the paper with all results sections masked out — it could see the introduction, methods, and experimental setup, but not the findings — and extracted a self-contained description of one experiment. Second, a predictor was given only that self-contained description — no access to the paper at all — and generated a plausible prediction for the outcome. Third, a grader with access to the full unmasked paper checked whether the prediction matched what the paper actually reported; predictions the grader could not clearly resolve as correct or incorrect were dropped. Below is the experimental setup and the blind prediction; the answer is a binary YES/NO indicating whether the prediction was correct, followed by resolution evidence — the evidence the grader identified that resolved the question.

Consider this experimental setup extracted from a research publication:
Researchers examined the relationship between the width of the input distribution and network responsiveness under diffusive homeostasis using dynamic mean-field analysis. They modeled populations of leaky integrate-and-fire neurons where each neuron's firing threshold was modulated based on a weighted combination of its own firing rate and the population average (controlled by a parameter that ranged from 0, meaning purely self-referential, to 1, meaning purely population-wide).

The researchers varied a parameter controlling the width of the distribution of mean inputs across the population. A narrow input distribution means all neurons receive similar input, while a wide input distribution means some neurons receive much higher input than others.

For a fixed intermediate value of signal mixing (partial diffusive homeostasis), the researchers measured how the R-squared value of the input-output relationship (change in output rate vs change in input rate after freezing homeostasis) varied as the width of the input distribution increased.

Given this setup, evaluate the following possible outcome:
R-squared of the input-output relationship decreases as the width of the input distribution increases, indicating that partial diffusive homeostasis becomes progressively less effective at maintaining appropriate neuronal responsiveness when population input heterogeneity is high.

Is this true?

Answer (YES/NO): YES